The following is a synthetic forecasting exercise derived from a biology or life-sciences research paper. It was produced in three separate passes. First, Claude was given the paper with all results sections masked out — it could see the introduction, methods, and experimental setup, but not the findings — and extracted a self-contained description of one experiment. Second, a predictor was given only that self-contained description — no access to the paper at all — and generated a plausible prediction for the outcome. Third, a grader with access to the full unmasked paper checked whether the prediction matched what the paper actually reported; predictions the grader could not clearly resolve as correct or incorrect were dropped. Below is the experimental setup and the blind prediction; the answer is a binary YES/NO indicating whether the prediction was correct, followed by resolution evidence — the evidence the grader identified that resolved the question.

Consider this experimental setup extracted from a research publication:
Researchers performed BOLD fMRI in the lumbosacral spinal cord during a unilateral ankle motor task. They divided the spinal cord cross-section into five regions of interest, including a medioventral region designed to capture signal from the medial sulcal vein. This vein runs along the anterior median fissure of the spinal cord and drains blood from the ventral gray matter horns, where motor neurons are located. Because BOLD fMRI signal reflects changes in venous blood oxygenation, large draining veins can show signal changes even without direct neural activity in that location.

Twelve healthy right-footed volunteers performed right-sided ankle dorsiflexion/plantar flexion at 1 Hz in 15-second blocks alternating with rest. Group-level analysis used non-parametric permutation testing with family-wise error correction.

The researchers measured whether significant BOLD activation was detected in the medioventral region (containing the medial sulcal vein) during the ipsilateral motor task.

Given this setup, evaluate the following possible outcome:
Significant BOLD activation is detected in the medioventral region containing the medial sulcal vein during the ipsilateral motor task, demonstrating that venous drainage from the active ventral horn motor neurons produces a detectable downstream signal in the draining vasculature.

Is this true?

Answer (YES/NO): YES